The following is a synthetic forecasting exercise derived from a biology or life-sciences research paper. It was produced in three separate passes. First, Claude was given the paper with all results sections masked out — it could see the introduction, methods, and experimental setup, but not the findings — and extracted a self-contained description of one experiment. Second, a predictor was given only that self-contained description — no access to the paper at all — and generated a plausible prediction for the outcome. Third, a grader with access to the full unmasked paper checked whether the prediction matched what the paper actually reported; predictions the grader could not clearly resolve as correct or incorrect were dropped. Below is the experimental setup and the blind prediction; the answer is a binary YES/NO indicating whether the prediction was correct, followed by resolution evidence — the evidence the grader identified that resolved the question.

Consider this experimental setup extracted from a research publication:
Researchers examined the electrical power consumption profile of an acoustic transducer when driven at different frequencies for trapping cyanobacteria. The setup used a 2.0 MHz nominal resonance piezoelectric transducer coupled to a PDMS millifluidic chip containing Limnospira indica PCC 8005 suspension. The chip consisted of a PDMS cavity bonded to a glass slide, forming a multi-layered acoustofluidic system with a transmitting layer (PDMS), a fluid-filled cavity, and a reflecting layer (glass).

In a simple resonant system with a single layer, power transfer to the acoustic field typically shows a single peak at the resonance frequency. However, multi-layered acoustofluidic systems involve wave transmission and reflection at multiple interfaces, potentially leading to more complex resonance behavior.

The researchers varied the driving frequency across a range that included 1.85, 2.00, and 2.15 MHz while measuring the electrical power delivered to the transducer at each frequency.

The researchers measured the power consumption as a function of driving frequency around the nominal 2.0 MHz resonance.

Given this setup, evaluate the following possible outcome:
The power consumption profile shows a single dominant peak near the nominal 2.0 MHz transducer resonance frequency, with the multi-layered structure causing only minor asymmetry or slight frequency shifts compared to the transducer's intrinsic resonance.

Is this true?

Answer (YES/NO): NO